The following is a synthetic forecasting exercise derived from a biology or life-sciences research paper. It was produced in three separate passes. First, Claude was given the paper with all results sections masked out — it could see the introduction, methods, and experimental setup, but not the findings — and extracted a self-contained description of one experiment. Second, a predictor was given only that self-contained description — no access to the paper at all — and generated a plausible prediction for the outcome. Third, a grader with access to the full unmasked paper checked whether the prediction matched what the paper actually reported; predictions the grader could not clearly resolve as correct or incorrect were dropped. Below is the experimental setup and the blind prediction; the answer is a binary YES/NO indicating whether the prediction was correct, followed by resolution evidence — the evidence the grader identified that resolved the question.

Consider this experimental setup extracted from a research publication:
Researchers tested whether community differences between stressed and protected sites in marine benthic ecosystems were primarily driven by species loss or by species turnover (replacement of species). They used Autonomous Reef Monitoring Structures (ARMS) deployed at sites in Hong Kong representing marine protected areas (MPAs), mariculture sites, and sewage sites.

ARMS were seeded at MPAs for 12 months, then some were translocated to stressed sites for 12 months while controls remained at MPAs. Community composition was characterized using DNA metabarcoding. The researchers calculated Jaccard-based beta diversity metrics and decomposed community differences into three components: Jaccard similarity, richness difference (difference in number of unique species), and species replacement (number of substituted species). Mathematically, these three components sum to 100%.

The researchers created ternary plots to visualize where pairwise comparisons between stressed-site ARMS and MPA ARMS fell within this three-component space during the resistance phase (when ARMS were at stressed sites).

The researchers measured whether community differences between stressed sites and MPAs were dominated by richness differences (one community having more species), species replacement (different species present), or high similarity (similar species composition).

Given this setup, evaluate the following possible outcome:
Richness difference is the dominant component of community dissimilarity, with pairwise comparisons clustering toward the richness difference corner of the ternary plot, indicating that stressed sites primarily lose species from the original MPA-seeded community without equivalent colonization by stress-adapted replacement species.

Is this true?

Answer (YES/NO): NO